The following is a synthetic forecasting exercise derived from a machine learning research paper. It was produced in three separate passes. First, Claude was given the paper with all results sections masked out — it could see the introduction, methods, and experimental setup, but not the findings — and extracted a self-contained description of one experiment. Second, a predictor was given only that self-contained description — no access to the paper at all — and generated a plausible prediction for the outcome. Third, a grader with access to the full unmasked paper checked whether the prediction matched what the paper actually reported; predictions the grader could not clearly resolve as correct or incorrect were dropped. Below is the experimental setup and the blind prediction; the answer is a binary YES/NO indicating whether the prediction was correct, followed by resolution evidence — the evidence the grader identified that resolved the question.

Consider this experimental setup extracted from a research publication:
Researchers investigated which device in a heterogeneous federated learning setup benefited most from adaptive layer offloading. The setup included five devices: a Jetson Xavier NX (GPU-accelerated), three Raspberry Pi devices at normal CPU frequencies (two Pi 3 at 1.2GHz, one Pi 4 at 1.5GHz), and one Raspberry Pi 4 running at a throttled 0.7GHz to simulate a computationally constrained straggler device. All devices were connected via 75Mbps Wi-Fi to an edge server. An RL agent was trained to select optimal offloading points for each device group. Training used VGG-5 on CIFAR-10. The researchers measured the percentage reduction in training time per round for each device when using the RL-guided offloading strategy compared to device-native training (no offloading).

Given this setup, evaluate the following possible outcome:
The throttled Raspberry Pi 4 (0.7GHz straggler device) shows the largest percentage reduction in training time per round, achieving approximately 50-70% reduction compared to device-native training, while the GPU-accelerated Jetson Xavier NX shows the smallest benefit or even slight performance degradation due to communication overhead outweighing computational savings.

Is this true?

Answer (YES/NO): YES